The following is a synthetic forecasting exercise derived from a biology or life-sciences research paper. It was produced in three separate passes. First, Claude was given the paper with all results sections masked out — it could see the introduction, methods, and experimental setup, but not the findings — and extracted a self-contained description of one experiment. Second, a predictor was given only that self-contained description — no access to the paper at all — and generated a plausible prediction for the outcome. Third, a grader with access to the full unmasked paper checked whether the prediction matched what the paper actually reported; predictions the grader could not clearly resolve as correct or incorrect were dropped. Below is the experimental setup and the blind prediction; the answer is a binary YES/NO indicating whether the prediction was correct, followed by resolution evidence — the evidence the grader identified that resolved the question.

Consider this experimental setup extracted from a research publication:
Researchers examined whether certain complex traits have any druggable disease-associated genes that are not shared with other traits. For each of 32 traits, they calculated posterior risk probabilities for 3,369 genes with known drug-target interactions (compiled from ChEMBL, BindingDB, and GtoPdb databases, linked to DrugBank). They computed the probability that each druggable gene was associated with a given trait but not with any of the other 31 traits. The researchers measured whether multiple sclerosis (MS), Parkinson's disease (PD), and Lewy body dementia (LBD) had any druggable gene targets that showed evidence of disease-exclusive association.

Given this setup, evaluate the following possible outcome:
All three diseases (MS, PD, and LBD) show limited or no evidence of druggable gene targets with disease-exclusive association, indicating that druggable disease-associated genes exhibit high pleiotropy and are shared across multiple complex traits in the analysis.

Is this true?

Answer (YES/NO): YES